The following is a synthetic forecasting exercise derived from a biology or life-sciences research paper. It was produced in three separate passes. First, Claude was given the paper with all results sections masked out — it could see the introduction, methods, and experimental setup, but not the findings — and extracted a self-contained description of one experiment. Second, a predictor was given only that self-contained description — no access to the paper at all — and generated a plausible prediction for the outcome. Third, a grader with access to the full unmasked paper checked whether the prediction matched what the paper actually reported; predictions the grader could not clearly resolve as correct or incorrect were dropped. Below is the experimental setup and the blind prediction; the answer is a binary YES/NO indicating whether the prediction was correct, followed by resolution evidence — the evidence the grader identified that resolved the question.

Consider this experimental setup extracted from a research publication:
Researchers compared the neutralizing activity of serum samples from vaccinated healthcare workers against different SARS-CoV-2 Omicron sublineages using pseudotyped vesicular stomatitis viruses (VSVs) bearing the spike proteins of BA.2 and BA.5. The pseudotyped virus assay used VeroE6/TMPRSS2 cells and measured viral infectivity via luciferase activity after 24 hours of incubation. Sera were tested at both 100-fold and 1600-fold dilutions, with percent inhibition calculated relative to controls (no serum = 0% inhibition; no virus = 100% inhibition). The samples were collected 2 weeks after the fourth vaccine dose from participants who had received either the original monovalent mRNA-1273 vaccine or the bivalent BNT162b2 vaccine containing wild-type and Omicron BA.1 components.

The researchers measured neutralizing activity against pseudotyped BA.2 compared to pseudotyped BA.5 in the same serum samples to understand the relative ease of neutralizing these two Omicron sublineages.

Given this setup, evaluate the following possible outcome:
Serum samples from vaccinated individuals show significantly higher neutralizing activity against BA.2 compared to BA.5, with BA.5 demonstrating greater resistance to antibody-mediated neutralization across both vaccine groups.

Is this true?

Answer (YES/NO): YES